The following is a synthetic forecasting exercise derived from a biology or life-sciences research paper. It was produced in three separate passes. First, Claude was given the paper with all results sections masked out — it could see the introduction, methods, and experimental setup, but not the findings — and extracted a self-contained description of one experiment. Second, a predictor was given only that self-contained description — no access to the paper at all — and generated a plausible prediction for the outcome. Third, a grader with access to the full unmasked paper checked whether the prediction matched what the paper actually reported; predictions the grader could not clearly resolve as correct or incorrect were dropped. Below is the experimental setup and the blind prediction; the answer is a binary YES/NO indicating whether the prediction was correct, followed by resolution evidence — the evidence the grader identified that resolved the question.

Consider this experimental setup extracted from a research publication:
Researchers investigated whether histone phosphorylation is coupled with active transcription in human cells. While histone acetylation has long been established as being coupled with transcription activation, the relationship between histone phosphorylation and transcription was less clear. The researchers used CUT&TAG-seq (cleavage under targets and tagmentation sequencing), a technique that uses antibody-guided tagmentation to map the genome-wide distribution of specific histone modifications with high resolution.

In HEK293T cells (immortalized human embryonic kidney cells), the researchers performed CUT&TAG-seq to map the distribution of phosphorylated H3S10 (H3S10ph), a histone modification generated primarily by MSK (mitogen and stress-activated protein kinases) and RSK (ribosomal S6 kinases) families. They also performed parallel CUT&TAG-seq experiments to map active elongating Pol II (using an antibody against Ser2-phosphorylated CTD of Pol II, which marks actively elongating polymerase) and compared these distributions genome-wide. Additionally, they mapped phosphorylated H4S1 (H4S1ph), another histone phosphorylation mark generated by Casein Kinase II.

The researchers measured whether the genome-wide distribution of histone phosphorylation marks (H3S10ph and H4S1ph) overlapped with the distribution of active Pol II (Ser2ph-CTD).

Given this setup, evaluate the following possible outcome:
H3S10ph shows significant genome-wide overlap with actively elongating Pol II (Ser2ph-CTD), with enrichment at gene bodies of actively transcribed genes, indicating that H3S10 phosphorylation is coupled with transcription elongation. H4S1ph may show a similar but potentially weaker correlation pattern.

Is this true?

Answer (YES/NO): NO